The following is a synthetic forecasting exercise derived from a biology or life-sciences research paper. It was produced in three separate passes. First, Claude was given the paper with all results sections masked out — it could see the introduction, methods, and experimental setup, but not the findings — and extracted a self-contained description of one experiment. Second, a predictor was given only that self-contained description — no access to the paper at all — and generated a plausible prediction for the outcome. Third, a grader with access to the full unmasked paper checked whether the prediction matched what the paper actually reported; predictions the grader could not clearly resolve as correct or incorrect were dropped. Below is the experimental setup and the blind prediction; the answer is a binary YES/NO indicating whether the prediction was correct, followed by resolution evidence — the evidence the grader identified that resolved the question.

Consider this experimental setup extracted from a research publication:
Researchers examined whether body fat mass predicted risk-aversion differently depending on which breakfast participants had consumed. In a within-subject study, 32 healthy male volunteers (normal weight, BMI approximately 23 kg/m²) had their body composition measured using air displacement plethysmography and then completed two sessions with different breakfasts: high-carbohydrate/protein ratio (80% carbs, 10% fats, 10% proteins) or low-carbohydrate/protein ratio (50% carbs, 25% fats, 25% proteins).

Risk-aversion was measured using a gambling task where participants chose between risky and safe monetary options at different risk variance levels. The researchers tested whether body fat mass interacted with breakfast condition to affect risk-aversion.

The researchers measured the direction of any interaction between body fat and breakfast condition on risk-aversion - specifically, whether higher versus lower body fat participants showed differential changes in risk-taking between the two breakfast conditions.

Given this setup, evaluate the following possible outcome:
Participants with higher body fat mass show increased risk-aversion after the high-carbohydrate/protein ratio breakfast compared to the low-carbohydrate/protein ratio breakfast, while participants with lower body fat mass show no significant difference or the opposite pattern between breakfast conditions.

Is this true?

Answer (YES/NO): YES